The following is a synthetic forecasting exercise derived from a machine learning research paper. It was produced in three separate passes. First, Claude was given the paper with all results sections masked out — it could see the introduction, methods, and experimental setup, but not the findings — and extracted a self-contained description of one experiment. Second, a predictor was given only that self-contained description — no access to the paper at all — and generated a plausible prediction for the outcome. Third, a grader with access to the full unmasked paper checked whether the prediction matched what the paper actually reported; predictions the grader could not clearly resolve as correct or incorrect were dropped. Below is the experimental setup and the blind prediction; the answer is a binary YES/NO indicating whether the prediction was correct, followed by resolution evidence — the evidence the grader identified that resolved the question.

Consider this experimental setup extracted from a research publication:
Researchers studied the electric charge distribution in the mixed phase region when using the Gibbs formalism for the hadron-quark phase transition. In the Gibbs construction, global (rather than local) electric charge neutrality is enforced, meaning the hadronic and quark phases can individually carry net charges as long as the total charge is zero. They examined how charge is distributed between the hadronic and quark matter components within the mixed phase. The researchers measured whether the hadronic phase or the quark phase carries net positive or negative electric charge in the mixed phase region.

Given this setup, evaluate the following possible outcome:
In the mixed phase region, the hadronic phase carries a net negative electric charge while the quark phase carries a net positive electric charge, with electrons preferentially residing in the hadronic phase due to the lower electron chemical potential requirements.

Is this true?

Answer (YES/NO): NO